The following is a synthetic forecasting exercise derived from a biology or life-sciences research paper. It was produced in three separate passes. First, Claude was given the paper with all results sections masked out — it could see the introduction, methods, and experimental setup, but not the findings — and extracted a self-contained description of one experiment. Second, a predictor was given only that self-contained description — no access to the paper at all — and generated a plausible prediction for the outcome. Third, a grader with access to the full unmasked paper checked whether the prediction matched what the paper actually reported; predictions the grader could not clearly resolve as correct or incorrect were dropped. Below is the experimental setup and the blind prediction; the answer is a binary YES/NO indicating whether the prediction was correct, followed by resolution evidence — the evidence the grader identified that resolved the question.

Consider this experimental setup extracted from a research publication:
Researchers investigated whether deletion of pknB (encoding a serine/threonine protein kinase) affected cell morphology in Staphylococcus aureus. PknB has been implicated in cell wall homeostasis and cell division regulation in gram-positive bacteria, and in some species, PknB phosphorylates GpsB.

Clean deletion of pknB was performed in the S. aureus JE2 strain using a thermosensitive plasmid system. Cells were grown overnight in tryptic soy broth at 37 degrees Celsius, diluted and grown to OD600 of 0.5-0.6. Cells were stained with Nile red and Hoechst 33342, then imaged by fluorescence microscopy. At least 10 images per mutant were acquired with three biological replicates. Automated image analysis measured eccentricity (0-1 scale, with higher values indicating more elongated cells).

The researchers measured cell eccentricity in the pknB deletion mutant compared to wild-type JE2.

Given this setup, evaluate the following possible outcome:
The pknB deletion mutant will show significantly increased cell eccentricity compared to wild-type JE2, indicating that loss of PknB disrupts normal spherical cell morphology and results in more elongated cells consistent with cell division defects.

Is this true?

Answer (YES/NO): NO